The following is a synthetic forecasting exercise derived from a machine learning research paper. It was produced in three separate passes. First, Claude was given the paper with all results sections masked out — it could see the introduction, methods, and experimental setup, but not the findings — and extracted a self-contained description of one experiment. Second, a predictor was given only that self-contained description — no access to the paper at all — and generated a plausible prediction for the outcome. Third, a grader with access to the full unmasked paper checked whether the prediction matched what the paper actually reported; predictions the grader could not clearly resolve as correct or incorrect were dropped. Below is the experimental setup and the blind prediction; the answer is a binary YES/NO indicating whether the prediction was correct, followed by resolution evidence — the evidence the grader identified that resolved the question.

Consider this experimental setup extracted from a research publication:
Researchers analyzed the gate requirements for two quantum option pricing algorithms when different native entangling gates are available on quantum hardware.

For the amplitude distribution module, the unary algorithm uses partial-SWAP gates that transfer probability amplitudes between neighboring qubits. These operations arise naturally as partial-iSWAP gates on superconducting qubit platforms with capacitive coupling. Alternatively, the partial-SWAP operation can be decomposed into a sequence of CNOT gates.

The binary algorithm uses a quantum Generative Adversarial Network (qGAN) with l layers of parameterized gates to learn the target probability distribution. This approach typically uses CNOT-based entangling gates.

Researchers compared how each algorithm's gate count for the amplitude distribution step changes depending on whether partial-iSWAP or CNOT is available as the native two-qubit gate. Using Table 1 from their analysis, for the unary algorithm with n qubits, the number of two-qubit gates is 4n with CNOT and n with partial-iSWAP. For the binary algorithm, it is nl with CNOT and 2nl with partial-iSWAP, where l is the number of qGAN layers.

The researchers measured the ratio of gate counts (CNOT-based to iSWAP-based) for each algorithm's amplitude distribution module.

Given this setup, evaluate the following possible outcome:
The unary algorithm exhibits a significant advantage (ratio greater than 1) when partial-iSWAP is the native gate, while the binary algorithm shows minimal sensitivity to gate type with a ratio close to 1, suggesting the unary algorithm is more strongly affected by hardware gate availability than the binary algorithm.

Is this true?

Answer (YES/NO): NO